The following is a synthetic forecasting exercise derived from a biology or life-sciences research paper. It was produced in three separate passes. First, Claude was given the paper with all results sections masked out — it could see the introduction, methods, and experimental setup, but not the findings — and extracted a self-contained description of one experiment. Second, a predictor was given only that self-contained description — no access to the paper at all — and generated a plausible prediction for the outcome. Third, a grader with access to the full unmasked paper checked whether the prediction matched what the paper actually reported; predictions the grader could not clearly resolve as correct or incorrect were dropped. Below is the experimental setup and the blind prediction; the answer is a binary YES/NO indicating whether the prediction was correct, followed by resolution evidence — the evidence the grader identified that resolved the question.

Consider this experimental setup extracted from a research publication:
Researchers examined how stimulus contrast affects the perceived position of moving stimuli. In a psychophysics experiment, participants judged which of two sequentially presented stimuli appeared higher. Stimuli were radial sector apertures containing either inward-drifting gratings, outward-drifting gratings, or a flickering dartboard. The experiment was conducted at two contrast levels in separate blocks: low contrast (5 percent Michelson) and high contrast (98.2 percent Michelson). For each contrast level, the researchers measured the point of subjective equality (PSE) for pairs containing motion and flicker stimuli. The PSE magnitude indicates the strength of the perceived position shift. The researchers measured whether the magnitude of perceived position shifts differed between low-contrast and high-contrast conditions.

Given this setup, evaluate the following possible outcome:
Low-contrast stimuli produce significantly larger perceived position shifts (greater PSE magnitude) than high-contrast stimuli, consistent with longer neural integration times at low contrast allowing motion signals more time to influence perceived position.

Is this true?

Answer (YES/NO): NO